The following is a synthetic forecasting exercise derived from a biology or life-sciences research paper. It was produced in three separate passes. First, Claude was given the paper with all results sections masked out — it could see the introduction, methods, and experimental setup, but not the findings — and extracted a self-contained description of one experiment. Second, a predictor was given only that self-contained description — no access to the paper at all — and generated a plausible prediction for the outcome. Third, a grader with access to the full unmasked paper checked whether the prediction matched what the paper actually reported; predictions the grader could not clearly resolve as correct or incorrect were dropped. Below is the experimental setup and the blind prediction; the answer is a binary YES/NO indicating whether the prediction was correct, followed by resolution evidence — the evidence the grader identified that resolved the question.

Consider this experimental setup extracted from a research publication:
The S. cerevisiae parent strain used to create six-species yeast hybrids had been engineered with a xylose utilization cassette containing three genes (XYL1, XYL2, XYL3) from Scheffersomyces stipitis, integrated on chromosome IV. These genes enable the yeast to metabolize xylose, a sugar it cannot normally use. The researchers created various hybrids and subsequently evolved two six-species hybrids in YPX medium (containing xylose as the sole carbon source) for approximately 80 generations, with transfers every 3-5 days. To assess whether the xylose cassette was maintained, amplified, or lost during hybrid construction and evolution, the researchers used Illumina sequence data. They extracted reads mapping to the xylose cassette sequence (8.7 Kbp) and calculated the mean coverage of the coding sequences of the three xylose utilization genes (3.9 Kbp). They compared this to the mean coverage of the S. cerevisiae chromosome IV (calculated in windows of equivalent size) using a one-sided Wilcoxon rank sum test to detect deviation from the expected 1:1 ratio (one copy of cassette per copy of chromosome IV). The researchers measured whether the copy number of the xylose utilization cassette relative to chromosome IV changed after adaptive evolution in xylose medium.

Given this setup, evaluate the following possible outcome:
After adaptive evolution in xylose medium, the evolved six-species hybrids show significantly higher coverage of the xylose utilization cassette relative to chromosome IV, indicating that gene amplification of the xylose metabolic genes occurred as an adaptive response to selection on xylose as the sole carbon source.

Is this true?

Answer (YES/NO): NO